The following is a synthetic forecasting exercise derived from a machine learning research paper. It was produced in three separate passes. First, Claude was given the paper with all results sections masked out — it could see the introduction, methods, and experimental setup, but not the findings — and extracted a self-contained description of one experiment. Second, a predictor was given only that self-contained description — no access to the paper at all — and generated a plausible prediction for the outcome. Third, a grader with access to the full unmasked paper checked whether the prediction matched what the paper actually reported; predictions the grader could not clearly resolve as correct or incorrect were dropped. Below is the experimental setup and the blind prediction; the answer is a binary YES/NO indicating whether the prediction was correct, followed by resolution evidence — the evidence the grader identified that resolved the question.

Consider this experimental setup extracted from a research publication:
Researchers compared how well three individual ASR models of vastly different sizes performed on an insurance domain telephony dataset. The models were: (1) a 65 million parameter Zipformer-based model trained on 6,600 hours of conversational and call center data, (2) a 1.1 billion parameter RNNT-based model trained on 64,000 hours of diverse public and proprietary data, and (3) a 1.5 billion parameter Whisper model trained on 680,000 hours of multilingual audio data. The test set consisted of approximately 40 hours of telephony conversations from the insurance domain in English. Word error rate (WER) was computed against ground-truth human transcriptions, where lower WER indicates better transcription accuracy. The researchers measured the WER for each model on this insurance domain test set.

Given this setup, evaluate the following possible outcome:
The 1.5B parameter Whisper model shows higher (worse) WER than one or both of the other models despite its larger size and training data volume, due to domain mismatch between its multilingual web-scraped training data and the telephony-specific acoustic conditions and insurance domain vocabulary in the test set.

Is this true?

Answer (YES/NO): YES